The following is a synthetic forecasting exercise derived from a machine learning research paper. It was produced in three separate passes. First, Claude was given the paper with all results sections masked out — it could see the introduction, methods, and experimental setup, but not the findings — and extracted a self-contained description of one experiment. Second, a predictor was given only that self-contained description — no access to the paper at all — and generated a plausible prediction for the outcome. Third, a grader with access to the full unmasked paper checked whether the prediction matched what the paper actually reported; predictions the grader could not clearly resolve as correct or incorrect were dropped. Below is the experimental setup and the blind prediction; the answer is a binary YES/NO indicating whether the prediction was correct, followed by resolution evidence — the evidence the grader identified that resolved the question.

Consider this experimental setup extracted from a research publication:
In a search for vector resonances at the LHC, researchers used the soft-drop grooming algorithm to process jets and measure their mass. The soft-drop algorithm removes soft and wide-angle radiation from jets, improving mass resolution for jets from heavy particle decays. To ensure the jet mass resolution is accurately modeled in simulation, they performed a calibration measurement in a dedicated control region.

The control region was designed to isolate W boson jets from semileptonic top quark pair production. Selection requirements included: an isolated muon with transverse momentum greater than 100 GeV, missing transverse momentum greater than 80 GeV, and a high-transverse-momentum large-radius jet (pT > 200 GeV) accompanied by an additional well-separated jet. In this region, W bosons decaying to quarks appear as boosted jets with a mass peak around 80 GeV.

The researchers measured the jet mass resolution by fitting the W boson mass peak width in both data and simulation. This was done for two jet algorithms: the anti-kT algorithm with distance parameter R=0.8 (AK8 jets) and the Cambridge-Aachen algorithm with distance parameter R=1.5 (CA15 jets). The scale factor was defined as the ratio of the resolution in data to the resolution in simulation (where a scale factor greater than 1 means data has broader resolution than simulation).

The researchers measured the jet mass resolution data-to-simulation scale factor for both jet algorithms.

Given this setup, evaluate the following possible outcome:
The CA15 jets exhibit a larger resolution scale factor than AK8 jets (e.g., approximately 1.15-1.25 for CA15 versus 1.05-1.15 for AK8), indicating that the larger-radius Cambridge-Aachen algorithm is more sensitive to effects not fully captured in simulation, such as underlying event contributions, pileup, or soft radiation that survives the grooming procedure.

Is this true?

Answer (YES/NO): NO